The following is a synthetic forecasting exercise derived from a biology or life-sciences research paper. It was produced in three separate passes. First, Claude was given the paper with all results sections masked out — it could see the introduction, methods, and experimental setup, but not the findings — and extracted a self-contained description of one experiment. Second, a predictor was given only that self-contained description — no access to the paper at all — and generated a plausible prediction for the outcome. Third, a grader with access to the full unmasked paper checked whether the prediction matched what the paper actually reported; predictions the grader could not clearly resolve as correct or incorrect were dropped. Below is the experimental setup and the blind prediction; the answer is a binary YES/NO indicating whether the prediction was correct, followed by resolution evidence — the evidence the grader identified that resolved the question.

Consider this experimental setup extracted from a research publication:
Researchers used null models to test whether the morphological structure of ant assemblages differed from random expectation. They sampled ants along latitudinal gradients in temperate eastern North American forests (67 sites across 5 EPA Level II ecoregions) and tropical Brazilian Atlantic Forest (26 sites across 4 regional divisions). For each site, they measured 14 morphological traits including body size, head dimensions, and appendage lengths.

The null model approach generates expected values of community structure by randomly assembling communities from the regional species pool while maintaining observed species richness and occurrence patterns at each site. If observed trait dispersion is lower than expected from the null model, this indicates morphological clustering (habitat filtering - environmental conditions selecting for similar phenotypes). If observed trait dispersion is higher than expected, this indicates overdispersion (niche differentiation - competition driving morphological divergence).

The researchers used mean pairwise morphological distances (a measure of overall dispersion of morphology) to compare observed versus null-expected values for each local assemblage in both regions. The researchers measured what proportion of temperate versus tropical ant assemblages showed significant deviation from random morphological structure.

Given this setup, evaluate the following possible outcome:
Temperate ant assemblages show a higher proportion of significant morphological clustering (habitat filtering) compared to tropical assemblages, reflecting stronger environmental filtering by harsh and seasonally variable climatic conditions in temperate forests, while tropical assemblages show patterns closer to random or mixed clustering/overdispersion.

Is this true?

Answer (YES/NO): YES